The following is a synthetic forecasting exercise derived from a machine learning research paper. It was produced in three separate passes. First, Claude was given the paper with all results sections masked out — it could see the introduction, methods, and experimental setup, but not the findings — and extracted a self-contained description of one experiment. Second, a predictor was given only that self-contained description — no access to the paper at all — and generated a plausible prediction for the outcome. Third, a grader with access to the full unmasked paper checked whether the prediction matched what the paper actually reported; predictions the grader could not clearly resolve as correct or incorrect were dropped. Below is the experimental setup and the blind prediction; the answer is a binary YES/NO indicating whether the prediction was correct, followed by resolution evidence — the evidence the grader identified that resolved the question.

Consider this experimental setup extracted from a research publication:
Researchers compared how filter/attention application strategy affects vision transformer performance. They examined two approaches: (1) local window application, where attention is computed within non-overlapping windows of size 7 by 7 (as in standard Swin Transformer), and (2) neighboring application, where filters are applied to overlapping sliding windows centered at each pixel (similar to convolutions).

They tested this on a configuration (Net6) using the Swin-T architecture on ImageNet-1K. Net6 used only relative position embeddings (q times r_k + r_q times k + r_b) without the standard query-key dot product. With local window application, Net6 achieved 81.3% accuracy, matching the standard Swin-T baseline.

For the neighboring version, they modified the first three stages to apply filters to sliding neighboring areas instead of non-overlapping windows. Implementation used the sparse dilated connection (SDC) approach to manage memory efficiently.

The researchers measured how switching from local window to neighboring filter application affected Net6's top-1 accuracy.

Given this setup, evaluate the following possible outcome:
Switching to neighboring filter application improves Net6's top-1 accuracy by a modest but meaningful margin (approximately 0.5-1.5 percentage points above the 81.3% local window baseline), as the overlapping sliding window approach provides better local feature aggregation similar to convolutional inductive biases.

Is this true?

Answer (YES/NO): YES